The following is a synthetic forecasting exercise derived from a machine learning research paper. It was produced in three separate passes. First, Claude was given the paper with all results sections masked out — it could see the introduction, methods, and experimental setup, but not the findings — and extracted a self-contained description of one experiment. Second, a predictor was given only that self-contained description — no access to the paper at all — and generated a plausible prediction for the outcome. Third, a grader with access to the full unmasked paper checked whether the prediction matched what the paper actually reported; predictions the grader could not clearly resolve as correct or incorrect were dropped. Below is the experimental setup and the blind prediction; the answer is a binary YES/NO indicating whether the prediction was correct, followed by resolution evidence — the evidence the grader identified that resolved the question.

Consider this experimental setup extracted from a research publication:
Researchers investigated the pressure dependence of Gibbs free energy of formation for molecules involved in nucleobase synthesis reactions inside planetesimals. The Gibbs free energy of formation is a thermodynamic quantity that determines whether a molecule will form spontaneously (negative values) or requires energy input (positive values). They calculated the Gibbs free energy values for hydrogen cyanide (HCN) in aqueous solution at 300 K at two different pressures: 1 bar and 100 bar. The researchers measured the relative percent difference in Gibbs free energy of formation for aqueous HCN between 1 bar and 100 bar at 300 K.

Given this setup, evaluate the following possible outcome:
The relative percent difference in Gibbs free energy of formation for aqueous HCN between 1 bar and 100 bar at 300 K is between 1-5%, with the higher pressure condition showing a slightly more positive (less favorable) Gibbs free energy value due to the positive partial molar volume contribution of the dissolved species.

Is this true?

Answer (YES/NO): NO